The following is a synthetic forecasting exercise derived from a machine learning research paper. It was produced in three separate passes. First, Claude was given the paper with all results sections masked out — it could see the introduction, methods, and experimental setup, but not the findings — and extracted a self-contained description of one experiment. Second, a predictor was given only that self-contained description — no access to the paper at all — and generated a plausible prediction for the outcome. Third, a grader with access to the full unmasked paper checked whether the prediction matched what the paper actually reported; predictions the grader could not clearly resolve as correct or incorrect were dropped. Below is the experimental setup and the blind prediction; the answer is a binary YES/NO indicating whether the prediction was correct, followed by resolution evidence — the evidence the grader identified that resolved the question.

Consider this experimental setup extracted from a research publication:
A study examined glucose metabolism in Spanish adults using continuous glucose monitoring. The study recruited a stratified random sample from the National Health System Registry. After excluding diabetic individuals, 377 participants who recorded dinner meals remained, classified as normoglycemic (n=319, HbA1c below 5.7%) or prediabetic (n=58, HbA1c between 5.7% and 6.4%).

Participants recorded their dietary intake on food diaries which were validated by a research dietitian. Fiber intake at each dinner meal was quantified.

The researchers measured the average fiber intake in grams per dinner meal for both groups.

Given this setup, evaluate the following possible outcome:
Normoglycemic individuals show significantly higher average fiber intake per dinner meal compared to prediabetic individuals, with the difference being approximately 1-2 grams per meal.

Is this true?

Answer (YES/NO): NO